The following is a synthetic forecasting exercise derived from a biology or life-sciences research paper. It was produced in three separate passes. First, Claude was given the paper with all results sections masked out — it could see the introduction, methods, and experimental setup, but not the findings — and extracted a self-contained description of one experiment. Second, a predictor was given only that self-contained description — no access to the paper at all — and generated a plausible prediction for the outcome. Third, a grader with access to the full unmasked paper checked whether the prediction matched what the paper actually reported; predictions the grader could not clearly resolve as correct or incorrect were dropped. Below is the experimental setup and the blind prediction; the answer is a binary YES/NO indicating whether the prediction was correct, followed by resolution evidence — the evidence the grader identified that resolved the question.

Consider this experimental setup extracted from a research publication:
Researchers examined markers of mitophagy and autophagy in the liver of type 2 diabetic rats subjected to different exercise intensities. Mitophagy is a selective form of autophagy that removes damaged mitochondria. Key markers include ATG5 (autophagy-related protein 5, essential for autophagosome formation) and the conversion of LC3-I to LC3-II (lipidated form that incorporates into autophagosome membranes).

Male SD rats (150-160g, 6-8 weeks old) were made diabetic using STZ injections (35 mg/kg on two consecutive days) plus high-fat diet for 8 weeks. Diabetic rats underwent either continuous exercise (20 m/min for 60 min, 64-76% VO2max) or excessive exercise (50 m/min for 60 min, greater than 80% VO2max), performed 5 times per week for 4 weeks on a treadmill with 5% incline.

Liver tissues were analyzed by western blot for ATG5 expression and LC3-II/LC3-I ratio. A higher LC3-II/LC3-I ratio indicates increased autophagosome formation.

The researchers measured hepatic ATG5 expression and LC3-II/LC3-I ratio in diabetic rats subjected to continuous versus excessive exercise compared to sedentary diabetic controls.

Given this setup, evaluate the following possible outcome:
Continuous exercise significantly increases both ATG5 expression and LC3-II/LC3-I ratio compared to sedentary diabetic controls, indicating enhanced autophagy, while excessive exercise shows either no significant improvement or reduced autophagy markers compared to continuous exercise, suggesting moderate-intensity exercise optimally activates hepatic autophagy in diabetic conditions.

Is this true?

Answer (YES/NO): NO